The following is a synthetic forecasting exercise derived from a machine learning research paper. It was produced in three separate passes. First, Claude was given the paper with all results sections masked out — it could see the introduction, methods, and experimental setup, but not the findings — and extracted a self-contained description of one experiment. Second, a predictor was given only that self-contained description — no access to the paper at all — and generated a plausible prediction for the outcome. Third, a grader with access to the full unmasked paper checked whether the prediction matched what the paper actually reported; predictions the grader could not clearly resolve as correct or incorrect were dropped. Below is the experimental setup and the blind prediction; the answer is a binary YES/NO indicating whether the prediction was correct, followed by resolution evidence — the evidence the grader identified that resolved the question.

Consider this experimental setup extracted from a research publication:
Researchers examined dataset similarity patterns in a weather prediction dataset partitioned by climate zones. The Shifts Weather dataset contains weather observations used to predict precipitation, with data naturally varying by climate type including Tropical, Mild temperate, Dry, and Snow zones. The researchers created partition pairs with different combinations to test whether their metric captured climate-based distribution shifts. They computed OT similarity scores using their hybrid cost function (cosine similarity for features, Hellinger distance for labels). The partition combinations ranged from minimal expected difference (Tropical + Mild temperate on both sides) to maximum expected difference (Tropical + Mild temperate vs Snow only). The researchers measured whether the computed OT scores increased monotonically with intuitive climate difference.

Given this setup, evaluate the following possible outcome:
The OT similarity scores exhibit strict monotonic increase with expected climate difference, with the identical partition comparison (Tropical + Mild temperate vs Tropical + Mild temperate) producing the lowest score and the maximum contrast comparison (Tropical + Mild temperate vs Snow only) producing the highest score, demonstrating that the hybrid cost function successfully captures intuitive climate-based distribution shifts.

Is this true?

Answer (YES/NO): YES